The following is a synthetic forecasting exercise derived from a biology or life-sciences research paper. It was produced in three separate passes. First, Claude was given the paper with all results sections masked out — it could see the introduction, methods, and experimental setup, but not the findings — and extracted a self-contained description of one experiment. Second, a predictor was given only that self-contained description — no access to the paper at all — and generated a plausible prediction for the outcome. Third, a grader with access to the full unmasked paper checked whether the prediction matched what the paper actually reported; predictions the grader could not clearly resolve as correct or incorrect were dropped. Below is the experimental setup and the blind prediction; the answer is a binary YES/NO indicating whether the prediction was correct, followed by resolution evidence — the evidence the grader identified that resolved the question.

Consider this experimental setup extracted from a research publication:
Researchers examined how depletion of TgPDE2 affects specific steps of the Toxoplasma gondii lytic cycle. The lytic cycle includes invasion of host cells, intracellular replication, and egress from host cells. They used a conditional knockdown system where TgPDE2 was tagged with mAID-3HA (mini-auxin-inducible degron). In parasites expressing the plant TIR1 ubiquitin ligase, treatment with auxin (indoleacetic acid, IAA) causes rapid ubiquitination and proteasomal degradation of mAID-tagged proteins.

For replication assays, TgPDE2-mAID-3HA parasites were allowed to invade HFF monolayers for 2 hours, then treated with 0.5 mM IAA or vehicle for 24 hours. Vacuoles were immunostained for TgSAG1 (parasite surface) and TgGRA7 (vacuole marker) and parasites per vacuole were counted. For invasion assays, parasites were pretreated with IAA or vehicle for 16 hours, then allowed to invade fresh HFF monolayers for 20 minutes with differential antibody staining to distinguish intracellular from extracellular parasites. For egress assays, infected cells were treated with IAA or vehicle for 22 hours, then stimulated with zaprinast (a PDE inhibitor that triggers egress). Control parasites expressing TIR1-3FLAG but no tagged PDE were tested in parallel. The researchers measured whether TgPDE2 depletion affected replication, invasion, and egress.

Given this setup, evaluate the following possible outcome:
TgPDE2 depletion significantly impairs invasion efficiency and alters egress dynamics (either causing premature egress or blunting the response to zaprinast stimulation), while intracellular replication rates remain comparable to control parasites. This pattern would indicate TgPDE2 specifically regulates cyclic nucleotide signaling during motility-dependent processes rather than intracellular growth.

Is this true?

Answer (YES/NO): NO